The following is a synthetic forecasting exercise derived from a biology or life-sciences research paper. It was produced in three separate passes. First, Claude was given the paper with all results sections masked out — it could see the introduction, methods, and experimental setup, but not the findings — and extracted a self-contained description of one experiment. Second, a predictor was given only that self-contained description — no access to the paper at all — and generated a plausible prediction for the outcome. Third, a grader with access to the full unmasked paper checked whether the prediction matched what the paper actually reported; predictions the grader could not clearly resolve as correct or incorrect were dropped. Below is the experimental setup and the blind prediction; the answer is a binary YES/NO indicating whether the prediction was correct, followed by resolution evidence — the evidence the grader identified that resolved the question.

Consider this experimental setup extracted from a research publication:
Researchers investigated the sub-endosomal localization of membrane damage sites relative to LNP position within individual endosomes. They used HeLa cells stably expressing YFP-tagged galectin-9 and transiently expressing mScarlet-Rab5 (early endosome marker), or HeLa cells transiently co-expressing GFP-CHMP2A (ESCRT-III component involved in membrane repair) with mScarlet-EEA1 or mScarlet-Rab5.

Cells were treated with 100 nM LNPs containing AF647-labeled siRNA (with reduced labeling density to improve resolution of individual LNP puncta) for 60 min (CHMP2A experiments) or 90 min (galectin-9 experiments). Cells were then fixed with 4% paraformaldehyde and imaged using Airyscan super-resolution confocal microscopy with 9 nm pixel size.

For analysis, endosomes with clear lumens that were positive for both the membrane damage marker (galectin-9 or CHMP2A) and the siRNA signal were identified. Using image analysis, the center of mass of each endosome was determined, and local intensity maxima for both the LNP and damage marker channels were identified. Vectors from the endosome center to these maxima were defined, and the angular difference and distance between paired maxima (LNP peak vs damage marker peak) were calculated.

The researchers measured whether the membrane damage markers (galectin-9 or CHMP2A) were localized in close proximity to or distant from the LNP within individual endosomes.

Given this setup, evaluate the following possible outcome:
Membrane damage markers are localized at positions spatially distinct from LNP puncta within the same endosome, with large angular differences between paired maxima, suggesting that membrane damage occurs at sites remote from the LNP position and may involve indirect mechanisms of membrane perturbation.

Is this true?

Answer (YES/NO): NO